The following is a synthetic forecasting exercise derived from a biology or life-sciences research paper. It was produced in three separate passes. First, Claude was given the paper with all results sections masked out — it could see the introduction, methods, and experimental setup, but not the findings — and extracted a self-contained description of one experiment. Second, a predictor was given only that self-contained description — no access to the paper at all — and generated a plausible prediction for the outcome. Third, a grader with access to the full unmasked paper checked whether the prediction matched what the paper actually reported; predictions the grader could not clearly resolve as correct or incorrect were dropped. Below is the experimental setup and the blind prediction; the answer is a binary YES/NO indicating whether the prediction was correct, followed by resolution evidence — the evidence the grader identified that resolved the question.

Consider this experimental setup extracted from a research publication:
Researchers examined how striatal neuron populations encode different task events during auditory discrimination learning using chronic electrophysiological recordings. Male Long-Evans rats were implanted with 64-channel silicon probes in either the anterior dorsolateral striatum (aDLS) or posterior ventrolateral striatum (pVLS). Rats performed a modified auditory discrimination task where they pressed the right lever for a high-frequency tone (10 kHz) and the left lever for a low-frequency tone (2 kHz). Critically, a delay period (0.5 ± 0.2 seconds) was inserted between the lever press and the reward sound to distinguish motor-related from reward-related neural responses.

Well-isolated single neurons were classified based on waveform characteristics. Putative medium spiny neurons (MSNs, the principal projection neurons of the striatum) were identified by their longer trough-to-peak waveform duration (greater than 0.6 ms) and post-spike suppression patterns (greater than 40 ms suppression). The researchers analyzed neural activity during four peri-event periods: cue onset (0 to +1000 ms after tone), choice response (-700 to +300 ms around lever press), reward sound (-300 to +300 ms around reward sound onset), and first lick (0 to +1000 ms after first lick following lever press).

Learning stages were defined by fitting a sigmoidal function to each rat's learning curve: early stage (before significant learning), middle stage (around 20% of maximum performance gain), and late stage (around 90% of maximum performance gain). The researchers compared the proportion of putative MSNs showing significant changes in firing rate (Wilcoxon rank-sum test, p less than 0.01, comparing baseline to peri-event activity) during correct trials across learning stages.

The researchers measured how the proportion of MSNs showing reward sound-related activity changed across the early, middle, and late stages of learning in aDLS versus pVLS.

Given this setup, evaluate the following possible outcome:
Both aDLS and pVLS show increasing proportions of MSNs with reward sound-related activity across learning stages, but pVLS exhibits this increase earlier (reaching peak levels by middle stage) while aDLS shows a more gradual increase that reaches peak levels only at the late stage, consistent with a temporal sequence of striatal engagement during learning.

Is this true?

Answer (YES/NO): NO